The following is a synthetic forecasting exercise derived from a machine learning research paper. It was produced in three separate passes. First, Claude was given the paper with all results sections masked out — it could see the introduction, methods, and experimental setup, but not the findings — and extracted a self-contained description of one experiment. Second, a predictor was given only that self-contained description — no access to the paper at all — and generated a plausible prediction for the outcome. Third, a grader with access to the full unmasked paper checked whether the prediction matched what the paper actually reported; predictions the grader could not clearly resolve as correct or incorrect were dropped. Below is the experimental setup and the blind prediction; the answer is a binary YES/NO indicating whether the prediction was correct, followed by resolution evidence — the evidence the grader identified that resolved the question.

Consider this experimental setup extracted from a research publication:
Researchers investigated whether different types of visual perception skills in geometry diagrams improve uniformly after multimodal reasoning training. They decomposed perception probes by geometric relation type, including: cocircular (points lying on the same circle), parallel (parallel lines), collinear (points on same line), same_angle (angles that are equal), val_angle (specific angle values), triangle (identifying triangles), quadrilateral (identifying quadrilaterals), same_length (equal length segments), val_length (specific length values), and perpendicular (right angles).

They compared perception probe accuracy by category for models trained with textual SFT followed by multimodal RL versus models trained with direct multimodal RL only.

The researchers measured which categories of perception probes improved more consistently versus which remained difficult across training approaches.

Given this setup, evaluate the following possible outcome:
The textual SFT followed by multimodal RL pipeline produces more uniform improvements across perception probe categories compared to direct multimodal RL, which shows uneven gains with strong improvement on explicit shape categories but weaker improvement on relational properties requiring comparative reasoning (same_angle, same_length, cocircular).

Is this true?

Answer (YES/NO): NO